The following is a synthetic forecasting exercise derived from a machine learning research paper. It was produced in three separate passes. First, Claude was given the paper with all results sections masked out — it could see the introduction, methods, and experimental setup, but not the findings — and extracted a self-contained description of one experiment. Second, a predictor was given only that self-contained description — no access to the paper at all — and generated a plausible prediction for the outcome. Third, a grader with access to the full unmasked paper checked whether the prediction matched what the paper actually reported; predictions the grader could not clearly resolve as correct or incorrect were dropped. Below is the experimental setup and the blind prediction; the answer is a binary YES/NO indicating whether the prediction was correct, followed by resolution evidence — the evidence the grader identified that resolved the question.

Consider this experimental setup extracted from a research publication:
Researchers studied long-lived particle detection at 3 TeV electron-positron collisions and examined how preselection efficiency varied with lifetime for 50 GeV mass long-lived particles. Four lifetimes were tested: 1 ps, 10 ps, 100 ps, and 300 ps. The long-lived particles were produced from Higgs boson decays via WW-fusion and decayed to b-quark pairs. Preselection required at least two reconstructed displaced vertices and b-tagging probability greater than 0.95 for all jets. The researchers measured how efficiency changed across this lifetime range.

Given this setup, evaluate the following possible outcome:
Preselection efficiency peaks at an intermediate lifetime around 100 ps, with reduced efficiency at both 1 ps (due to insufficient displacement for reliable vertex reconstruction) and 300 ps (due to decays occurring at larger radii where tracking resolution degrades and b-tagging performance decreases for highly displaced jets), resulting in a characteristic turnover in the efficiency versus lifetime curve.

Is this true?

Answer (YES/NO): YES